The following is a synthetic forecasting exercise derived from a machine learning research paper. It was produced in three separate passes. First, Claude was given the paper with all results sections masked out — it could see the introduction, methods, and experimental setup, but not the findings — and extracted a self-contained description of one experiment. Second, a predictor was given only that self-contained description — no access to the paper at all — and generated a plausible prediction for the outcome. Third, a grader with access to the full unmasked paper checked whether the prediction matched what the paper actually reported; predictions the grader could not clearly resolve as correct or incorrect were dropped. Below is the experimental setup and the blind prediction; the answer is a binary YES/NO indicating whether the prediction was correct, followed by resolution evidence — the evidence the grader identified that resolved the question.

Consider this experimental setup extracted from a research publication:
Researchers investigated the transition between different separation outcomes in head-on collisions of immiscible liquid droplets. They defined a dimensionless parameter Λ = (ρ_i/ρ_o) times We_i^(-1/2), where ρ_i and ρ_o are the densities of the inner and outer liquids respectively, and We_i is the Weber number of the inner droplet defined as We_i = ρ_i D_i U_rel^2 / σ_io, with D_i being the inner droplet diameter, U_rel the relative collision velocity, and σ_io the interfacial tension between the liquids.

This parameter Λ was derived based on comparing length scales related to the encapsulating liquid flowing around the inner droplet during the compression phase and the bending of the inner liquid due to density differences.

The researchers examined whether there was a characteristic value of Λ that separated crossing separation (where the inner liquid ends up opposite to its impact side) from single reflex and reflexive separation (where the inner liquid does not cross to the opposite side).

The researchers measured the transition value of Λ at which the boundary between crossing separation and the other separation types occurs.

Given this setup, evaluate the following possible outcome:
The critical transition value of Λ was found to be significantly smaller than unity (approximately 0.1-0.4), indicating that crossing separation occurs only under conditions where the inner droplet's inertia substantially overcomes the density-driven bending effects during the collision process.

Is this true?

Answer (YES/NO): YES